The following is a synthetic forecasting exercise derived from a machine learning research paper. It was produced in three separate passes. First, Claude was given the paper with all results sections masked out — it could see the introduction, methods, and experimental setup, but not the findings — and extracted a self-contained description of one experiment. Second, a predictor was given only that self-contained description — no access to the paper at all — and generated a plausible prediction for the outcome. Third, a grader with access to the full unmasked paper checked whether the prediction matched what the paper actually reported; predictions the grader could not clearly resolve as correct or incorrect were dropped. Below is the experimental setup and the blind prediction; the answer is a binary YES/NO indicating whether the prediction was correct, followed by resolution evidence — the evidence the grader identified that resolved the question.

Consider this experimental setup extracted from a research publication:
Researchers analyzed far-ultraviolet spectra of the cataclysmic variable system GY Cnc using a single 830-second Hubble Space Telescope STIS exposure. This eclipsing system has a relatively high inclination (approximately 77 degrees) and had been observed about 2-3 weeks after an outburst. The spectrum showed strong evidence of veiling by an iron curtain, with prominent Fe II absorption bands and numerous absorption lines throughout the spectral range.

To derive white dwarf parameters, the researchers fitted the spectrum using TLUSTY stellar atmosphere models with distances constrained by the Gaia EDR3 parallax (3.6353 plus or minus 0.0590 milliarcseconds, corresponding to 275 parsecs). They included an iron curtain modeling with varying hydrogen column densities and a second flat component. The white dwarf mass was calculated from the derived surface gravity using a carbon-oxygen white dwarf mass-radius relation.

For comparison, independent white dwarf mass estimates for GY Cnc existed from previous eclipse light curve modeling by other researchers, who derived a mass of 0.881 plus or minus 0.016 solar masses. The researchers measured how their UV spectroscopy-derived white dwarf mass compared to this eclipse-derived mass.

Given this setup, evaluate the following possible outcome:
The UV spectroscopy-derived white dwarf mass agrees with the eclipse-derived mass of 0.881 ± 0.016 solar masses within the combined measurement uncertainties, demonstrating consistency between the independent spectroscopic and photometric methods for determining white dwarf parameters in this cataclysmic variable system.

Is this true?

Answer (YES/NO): NO